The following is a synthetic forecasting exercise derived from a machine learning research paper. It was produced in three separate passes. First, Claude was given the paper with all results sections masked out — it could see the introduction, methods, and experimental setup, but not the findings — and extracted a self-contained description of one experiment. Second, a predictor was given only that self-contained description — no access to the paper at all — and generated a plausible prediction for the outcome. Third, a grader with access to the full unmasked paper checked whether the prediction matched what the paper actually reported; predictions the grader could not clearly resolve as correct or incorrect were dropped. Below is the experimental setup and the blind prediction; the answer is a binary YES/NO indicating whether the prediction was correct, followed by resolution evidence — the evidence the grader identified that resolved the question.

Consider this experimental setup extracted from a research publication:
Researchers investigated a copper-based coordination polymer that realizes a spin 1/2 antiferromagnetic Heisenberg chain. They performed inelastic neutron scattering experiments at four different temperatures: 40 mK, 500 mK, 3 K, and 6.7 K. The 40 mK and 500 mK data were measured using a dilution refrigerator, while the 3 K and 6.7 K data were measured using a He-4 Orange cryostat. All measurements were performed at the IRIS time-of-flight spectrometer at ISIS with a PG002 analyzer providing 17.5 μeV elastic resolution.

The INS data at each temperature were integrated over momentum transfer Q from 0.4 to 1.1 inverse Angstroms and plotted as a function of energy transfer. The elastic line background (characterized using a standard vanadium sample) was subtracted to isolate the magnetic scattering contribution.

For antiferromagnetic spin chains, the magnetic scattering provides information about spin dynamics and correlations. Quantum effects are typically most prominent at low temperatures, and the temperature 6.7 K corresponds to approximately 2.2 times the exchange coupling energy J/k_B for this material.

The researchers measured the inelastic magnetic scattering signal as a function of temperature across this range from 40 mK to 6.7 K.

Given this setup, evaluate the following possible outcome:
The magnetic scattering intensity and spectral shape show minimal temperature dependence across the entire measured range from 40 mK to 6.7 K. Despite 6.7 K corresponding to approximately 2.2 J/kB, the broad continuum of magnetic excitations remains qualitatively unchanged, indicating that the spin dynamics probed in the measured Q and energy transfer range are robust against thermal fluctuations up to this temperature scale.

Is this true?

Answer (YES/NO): NO